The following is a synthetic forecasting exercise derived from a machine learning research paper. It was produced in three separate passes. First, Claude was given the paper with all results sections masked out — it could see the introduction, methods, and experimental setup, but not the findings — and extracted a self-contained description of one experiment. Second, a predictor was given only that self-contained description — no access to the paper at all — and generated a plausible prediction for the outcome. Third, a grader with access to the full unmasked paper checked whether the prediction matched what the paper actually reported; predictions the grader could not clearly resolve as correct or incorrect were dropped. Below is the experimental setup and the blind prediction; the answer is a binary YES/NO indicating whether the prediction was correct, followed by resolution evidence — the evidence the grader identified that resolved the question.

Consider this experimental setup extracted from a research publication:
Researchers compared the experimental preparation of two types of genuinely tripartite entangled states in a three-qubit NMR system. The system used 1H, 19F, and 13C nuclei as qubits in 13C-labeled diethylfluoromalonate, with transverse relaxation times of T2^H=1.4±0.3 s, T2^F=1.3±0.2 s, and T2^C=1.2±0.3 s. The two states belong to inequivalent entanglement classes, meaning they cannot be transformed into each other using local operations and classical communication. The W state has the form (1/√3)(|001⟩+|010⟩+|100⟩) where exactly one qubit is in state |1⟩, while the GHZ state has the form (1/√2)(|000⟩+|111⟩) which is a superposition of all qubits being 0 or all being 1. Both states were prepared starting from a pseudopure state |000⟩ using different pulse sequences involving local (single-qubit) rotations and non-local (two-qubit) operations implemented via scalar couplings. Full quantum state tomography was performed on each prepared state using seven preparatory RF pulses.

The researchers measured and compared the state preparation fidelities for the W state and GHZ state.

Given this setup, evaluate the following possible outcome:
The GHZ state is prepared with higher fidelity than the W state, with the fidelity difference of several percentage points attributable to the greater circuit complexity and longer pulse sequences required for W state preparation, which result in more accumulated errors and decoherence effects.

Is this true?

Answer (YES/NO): NO